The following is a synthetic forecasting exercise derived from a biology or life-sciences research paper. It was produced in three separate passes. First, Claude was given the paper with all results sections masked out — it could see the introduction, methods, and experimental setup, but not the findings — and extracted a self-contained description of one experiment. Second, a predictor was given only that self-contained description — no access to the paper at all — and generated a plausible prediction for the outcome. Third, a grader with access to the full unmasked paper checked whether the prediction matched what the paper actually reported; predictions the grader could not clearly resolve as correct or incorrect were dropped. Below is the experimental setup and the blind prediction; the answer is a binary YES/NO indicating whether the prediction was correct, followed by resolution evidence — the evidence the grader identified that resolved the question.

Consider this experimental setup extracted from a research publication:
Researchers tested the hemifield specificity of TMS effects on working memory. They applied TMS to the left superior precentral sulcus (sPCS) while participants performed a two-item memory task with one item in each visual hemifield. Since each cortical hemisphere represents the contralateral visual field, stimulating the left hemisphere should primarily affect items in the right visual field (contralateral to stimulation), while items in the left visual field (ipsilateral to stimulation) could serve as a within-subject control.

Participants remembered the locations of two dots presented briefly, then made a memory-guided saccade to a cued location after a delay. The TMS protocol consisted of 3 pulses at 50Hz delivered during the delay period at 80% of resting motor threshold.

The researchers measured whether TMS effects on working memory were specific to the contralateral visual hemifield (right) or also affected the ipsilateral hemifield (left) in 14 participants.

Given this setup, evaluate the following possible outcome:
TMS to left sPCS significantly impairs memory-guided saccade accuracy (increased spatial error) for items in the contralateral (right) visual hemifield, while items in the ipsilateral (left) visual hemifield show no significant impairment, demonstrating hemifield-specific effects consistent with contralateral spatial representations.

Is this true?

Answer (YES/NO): NO